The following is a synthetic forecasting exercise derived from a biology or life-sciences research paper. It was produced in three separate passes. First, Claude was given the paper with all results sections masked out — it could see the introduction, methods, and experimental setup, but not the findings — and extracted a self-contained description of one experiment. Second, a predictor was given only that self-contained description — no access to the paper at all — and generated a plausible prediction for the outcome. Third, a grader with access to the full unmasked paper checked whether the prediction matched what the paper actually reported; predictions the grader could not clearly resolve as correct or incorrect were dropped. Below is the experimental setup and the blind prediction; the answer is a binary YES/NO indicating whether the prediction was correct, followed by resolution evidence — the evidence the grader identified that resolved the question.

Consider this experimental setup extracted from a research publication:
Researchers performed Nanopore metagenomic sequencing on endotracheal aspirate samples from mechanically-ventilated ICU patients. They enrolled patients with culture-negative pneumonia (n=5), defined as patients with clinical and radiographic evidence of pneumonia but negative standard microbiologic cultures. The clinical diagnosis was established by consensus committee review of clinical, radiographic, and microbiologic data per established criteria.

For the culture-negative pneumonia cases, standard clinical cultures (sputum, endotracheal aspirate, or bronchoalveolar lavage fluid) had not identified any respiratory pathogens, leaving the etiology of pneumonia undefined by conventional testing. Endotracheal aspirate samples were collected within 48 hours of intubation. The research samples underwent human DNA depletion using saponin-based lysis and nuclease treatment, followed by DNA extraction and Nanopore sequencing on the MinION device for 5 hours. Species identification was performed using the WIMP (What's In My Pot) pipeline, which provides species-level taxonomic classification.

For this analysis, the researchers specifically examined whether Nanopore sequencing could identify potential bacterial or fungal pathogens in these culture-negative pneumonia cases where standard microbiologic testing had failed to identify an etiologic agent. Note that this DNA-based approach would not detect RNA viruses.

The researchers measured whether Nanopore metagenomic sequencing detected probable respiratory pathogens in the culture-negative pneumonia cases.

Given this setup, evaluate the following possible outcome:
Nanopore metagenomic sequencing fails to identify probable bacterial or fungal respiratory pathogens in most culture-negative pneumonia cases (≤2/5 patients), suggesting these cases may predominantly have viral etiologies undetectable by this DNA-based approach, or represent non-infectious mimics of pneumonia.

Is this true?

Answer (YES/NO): YES